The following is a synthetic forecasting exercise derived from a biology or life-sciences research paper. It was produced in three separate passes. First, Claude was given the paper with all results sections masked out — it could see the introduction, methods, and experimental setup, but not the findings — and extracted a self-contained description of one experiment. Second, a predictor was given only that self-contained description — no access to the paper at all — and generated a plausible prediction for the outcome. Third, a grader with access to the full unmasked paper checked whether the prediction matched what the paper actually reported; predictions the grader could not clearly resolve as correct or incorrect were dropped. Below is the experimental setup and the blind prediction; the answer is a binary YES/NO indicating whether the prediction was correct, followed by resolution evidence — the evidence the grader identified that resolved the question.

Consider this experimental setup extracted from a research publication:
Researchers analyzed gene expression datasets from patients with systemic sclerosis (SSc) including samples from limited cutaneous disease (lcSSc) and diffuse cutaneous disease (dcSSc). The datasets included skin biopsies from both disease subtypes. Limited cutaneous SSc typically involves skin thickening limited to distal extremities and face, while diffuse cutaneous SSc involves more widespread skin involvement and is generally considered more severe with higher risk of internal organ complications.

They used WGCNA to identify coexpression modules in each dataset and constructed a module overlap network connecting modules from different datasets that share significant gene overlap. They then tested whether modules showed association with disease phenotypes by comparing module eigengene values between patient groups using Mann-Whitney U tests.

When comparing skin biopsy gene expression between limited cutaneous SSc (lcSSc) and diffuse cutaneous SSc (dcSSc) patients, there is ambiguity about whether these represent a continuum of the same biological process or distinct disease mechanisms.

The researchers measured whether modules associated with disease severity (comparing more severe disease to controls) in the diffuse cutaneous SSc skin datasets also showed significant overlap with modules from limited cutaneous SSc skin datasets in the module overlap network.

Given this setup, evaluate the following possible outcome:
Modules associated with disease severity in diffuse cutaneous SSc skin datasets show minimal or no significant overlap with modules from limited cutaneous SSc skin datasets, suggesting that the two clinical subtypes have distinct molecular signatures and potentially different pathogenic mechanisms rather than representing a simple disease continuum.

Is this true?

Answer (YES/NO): NO